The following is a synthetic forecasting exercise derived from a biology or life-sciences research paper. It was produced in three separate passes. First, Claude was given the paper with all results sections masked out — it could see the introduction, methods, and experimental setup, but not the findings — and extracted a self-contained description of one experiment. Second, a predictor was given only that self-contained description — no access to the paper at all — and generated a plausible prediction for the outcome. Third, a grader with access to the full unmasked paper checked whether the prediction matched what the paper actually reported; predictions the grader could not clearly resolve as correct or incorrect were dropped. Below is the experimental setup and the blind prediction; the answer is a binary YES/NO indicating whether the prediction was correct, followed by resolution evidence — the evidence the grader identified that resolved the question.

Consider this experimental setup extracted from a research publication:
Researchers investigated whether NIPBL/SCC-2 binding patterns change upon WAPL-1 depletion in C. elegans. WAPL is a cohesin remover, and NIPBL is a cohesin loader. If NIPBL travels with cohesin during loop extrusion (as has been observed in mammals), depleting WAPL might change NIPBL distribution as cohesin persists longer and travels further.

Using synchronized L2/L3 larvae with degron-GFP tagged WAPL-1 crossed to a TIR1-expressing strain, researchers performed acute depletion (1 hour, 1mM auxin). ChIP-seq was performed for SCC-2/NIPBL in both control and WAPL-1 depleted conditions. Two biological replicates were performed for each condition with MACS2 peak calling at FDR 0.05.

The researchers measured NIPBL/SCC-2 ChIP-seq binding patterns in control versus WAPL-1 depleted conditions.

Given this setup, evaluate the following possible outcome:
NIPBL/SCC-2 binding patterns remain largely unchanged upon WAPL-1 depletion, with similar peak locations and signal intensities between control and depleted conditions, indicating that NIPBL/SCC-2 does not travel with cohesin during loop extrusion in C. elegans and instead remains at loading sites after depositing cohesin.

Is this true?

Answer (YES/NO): YES